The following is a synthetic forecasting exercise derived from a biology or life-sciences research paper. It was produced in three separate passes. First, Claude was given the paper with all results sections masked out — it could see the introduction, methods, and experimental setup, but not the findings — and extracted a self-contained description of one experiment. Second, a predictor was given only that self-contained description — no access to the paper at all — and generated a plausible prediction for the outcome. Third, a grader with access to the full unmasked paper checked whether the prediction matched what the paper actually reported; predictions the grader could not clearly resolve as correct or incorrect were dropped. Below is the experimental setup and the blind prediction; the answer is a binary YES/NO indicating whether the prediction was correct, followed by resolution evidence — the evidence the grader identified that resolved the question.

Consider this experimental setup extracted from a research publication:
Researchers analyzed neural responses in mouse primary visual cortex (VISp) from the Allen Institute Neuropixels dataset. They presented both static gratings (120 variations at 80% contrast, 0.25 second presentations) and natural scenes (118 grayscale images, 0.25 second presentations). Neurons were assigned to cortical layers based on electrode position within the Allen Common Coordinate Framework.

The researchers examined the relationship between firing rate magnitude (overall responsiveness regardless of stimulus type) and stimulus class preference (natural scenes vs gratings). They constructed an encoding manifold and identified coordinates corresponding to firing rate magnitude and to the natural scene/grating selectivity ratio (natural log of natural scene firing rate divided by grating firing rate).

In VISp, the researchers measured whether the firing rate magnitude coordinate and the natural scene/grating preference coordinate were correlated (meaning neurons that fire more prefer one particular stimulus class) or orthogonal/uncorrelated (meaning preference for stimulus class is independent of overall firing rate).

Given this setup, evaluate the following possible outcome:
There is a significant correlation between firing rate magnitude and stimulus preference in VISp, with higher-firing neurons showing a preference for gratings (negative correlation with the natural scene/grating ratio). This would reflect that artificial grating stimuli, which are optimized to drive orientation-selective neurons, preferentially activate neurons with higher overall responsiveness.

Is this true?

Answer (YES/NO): NO